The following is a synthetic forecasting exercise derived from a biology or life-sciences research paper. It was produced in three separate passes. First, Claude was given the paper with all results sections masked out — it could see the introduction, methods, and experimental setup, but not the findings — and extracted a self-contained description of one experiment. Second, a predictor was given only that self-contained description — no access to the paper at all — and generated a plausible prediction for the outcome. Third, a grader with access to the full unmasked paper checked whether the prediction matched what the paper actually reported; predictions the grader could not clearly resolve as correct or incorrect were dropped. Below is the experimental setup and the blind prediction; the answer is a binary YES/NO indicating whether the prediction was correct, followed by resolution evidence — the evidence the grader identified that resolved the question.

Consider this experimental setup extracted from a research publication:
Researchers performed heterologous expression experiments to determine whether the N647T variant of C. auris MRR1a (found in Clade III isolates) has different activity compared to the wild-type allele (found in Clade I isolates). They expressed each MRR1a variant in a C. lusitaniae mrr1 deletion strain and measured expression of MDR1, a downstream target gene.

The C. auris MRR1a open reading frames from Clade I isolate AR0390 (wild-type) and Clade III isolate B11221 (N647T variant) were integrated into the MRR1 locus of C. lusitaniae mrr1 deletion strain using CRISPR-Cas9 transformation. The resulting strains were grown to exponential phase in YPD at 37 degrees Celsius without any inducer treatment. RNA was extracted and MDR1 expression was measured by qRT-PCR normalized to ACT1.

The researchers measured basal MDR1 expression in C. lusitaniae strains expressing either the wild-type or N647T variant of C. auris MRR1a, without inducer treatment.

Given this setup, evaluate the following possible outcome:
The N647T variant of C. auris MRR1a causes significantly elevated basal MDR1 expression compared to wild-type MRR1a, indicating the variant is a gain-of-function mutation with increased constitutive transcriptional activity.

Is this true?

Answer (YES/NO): YES